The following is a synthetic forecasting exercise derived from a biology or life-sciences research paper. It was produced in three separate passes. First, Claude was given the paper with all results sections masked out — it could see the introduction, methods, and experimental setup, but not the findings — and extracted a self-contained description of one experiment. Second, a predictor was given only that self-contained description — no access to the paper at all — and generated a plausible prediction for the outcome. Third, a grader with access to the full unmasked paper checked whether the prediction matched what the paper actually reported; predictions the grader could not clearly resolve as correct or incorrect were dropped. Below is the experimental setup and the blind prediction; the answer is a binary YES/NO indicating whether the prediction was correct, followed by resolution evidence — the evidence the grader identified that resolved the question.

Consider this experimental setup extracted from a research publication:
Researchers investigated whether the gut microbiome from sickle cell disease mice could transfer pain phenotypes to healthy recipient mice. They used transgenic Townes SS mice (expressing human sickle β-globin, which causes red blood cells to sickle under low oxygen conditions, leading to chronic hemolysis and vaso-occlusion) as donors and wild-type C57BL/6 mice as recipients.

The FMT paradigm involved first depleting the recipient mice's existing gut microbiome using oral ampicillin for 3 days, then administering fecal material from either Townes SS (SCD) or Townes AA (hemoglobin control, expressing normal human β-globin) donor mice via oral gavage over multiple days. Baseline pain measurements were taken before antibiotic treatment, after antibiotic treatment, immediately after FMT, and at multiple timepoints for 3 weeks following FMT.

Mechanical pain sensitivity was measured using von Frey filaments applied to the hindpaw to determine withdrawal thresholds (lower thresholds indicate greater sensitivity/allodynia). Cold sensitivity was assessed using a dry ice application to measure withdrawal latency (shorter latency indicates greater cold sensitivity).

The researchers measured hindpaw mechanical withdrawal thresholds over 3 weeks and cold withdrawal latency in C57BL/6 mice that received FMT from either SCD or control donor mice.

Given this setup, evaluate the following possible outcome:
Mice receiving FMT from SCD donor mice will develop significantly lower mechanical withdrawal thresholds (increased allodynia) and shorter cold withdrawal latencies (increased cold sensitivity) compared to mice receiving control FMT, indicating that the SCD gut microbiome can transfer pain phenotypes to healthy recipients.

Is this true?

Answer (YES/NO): YES